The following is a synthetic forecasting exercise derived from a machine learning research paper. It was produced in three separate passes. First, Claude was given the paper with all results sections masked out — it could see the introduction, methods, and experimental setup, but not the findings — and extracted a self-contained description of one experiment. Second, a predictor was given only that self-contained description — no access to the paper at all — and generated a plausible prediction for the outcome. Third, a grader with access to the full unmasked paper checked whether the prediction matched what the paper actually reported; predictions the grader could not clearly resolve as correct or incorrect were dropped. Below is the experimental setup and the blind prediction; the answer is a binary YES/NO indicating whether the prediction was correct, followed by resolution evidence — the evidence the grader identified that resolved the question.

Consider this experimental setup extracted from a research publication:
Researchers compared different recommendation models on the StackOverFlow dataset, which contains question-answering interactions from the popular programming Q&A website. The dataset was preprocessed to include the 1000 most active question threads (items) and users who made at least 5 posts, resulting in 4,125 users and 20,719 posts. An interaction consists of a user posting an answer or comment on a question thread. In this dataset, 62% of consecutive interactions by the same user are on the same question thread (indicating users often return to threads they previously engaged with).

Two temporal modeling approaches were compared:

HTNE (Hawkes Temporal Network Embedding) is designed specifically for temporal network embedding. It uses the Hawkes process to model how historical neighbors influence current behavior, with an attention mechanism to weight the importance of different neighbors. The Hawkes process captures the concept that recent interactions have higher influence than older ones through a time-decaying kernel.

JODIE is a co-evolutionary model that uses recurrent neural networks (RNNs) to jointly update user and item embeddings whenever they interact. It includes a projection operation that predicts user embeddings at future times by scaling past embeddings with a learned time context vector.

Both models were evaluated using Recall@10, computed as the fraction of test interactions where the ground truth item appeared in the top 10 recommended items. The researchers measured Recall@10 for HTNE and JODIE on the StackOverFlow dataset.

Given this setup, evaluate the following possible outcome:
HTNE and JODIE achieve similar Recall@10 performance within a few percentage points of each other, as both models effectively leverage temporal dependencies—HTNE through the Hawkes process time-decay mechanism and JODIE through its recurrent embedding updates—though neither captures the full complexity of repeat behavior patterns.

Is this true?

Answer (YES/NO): NO